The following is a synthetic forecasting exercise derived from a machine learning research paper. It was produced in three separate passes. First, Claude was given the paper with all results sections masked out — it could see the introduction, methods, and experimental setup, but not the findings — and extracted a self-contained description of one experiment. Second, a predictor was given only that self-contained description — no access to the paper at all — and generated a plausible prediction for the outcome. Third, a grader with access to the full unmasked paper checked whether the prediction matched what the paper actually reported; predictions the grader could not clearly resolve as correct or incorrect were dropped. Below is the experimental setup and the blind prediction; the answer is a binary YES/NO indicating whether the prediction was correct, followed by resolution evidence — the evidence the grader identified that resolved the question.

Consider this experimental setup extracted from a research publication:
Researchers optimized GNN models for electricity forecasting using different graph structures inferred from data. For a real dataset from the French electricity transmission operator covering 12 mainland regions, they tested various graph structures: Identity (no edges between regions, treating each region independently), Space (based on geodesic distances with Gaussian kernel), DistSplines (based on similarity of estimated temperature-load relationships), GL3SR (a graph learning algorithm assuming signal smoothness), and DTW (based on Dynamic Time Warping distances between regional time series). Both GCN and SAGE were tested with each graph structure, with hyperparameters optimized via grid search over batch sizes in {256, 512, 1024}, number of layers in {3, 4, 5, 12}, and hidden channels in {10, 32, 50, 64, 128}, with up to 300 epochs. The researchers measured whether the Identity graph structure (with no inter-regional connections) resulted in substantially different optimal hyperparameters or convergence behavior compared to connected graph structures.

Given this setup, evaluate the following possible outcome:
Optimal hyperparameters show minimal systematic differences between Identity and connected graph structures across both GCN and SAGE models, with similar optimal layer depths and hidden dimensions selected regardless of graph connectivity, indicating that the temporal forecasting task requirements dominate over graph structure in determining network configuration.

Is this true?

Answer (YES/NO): NO